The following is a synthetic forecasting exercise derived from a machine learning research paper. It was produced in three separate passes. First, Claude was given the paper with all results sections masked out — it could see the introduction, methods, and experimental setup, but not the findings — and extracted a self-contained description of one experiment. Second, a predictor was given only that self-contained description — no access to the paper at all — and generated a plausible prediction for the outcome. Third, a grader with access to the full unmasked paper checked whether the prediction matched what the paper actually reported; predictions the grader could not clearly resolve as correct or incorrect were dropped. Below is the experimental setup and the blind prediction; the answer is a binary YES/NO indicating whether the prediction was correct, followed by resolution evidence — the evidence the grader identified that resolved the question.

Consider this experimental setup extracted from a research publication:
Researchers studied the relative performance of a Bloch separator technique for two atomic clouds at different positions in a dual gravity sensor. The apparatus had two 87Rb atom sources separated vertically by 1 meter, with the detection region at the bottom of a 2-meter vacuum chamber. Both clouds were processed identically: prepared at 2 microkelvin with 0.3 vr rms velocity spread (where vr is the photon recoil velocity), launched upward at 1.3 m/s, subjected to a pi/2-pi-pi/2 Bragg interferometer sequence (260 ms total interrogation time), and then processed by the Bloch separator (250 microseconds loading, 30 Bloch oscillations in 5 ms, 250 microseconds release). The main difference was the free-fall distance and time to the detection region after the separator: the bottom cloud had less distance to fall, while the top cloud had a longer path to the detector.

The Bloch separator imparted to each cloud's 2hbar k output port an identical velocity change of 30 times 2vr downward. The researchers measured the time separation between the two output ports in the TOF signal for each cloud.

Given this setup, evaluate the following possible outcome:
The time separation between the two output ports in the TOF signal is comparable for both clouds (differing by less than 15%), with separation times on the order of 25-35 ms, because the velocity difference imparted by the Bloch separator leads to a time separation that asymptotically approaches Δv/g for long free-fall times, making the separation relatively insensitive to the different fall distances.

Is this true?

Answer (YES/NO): NO